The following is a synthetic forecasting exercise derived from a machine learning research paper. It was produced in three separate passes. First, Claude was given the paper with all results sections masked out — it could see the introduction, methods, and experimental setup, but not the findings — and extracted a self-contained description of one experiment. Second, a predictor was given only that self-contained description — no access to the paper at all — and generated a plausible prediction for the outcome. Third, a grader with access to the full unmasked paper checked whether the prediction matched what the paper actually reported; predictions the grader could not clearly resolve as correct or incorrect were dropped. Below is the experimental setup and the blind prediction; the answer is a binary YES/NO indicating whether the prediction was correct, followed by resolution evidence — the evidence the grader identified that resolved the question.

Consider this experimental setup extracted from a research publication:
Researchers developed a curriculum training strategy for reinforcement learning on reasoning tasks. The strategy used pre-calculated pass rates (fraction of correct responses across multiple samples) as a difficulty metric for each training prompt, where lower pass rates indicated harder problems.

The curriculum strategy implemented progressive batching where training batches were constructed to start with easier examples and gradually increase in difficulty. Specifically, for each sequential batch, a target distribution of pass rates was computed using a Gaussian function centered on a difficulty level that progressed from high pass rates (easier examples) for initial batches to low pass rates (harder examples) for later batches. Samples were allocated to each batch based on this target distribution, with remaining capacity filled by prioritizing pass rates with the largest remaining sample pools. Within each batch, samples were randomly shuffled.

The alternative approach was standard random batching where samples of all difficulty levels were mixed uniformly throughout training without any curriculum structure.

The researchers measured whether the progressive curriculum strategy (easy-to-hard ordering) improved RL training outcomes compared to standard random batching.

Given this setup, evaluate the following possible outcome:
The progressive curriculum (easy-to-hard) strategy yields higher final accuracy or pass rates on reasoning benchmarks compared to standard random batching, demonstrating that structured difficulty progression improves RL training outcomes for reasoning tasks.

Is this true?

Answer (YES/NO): YES